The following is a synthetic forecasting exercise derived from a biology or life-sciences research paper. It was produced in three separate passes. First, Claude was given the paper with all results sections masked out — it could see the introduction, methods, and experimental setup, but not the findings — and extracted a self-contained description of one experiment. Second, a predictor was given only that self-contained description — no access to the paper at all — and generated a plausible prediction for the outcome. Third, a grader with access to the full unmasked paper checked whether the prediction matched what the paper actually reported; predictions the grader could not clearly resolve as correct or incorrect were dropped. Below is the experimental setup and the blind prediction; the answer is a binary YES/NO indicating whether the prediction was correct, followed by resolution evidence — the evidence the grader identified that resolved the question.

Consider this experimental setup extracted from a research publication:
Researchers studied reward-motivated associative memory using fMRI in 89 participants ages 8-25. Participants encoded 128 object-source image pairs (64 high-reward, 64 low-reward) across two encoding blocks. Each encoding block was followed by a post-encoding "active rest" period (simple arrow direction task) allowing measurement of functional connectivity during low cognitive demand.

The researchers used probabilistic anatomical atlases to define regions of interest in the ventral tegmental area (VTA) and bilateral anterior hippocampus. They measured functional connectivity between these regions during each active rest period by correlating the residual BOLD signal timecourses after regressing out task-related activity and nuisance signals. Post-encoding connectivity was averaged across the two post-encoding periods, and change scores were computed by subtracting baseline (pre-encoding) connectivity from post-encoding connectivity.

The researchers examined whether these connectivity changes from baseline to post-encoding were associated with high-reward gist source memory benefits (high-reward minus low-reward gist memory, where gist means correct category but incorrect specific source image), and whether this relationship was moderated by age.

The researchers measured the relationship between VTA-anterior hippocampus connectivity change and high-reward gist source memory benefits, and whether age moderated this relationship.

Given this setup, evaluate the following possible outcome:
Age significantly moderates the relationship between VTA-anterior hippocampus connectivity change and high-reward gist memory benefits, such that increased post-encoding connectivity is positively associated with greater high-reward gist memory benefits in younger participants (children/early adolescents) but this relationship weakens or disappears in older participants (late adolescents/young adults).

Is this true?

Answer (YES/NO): YES